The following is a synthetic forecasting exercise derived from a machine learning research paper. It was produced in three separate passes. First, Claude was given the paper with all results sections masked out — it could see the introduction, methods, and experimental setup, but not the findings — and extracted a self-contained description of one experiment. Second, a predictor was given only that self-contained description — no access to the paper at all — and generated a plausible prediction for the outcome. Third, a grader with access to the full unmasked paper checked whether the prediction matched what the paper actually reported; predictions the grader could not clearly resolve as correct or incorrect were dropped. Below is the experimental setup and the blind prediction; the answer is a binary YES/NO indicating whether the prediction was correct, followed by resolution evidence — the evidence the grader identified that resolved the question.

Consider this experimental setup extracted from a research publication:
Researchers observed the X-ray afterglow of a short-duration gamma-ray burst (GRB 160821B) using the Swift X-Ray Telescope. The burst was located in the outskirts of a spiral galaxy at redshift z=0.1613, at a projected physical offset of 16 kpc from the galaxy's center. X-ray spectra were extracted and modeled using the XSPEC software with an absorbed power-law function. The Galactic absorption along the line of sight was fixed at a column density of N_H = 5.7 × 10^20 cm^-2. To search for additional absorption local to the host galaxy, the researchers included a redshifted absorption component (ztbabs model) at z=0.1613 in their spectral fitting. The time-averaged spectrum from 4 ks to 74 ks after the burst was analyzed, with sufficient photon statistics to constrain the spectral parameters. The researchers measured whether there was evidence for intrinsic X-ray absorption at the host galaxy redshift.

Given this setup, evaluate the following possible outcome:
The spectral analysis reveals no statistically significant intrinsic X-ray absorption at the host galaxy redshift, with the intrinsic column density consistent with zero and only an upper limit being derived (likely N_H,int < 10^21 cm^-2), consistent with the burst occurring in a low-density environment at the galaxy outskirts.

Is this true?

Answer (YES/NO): NO